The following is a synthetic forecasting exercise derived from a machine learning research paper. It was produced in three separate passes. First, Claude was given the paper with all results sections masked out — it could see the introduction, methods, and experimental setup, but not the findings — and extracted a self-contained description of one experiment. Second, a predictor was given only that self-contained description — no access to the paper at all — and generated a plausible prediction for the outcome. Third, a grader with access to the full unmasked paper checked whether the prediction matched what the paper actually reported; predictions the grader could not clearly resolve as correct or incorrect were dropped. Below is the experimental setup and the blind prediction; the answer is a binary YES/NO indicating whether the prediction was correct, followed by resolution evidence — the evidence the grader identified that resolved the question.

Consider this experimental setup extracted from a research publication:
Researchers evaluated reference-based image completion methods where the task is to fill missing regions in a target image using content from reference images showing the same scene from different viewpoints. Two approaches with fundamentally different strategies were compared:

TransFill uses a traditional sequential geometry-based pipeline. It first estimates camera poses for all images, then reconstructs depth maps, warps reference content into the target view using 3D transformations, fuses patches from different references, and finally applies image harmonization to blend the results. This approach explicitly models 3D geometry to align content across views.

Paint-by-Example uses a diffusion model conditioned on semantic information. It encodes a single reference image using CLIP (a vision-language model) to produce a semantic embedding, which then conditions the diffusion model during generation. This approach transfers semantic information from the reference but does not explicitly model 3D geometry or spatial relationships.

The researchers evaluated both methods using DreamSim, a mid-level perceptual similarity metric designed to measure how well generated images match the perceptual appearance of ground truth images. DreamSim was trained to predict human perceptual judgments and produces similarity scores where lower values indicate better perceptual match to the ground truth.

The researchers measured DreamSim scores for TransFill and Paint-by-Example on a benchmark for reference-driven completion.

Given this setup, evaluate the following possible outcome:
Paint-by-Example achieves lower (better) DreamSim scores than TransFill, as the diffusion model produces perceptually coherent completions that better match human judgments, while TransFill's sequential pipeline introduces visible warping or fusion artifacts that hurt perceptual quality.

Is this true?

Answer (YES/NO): NO